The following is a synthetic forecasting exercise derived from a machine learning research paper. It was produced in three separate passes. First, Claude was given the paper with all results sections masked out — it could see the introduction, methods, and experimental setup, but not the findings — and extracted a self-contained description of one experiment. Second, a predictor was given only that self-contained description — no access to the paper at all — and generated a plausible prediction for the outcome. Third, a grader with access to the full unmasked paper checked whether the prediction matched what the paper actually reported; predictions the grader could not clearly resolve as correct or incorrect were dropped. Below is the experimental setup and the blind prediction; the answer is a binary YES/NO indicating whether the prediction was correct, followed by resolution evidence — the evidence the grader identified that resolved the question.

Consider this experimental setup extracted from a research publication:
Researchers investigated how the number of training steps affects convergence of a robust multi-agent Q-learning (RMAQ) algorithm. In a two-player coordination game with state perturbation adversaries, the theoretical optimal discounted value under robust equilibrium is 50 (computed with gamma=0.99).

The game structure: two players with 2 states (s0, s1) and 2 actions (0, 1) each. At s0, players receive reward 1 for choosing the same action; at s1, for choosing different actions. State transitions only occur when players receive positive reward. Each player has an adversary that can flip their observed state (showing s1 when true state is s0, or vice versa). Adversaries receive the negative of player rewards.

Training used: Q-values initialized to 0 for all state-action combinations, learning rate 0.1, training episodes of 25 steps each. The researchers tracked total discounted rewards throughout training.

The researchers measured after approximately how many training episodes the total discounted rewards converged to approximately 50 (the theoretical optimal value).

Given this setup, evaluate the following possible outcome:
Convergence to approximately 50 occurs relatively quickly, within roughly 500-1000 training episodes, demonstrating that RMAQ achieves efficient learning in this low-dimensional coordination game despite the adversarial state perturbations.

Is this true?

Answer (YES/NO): NO